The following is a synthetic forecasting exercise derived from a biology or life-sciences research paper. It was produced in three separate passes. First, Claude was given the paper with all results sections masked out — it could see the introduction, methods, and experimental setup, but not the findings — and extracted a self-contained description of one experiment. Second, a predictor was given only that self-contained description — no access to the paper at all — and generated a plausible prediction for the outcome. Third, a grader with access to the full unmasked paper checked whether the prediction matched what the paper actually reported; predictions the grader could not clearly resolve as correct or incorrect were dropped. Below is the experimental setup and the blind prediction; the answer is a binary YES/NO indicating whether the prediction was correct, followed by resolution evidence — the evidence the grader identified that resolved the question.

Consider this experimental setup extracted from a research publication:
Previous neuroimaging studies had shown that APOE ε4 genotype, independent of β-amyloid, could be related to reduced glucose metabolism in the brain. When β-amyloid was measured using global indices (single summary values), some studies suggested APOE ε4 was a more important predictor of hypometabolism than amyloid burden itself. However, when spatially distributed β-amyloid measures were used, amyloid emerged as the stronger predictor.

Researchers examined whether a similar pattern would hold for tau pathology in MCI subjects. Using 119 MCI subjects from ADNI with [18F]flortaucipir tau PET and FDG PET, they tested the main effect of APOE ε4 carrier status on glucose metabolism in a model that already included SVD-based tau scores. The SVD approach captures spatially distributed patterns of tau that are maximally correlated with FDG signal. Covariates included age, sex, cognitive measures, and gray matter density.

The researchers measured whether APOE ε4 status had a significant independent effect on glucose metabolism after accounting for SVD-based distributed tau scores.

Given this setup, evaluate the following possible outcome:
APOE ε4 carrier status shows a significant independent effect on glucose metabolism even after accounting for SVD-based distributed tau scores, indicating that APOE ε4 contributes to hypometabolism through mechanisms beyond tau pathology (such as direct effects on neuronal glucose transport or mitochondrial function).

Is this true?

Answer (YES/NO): NO